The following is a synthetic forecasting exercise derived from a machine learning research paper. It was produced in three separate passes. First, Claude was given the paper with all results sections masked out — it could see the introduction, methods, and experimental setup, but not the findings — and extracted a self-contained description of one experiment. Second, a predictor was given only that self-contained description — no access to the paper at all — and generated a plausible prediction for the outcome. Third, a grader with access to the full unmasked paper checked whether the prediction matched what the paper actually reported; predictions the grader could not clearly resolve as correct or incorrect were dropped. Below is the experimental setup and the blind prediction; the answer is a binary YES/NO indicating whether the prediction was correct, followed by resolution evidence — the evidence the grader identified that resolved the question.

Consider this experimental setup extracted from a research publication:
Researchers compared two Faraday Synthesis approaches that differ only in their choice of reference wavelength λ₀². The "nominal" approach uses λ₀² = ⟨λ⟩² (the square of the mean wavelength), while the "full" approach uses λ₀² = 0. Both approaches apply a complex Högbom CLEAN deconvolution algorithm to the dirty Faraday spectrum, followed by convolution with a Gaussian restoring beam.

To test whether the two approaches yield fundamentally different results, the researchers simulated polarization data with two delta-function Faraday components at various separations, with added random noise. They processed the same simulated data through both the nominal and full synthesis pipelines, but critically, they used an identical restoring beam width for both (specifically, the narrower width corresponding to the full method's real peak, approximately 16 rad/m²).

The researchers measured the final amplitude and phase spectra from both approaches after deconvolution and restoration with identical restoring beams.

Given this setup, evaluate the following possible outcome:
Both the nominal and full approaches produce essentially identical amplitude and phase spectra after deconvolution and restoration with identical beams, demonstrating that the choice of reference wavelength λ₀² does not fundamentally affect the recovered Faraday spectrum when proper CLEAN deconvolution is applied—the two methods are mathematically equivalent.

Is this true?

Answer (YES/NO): YES